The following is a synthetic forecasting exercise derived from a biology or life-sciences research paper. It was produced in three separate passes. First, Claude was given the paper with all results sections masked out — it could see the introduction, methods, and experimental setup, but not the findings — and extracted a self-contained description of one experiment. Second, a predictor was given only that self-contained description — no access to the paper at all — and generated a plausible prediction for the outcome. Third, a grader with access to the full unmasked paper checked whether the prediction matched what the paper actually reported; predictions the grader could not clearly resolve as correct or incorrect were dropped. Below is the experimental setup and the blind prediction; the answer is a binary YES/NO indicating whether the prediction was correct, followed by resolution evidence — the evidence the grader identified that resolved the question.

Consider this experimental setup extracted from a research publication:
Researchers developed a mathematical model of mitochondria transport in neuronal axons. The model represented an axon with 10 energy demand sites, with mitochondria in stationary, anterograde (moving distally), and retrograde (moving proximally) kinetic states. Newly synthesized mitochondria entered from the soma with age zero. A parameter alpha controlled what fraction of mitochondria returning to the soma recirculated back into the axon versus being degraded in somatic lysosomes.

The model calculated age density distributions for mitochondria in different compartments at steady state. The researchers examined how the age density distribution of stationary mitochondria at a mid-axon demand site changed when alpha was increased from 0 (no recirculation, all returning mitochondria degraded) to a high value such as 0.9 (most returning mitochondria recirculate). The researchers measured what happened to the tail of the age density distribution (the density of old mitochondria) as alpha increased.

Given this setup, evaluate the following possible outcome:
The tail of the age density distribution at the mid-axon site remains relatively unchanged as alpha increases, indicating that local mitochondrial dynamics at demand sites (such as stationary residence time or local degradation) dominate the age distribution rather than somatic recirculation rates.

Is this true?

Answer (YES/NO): NO